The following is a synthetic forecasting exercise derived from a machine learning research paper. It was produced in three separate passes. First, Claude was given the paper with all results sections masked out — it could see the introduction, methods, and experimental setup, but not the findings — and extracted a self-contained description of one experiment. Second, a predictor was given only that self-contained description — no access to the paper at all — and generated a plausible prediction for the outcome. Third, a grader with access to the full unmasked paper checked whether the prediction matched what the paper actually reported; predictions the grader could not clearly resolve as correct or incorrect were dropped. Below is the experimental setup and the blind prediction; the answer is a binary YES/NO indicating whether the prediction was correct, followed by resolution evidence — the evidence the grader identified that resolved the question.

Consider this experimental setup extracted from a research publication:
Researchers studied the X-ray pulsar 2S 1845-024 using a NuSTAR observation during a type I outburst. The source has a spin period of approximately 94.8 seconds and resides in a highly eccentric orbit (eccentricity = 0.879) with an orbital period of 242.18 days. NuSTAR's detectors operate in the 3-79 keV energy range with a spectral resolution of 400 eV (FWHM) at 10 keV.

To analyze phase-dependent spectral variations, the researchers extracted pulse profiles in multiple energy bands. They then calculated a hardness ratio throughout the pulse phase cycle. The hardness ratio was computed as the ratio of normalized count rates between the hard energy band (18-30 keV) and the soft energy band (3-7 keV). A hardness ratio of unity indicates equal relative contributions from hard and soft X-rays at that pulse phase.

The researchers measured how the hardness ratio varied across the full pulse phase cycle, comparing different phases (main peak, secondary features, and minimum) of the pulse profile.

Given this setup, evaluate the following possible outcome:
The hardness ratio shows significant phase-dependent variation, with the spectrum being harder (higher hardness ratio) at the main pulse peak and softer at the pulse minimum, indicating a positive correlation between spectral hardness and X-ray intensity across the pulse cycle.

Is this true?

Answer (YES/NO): NO